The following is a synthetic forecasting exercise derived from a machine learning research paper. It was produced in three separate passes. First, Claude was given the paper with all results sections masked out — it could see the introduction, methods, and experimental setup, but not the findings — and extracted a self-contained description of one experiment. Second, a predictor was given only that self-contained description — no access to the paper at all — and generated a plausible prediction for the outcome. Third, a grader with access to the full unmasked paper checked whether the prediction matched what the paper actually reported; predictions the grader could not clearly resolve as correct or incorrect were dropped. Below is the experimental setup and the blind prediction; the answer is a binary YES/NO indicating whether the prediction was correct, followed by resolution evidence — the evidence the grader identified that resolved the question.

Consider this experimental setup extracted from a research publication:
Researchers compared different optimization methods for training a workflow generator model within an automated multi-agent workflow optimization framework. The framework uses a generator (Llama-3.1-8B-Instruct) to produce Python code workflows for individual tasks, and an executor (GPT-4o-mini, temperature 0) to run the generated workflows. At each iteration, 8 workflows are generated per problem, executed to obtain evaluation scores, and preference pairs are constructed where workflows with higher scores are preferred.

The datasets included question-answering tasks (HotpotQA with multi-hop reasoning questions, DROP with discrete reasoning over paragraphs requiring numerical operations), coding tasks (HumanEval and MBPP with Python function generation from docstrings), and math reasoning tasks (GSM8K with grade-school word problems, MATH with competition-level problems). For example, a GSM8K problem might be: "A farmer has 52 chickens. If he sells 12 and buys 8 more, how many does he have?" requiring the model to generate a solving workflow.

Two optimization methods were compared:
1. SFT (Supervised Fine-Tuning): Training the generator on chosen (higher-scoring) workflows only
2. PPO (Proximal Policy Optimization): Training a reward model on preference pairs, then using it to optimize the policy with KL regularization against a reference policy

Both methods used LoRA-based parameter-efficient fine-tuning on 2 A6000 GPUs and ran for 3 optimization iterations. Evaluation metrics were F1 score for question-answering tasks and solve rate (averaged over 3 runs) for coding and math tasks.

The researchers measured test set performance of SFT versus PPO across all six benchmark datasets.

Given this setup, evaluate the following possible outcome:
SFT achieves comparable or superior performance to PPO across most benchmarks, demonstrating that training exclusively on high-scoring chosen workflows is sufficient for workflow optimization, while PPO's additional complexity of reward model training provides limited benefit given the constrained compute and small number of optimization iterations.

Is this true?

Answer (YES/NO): NO